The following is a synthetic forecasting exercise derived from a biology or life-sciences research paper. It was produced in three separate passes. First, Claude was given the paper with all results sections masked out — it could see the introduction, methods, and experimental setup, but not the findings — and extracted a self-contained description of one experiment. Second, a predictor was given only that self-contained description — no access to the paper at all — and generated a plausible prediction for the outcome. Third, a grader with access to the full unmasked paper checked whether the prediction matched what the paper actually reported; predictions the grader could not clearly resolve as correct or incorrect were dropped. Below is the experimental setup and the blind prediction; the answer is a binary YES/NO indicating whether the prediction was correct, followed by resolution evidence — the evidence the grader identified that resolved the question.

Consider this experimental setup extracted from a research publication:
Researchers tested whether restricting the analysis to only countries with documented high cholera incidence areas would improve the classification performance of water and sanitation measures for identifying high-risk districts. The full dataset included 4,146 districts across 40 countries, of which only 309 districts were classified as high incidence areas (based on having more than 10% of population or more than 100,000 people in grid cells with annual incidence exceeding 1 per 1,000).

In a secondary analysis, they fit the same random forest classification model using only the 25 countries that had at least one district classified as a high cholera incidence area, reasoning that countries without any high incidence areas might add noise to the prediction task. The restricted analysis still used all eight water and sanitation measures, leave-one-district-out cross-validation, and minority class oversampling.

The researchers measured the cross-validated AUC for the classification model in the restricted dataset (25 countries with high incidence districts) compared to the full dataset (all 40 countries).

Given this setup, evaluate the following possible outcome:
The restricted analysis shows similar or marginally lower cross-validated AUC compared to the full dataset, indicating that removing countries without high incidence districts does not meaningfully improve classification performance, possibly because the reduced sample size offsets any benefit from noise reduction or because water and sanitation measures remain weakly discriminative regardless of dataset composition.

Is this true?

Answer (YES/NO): NO